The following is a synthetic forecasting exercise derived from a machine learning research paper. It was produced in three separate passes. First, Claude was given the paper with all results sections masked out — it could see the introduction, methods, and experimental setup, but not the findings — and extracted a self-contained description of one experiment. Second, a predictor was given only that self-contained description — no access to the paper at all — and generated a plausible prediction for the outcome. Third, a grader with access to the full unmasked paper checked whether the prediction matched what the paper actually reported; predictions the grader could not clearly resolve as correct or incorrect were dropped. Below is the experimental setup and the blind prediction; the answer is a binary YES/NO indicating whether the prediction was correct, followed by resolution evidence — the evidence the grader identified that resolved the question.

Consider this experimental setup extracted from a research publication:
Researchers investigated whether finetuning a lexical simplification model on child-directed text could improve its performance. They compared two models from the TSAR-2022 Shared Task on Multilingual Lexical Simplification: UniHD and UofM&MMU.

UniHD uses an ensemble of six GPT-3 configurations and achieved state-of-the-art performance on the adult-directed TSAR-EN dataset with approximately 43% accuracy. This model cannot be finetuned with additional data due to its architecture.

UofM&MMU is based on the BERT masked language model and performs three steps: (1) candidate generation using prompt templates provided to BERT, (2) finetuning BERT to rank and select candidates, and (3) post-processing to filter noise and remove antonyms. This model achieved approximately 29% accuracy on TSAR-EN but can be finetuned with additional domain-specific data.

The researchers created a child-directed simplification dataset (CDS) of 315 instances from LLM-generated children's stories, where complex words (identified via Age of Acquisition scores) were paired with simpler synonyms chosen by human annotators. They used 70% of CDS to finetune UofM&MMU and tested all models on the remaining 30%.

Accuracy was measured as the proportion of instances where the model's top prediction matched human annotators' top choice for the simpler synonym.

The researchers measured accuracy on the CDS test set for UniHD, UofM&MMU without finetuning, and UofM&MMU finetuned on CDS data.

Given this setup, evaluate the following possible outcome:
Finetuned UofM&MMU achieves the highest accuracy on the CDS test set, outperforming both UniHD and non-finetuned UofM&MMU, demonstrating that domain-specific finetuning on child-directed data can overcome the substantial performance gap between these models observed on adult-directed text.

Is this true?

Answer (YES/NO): YES